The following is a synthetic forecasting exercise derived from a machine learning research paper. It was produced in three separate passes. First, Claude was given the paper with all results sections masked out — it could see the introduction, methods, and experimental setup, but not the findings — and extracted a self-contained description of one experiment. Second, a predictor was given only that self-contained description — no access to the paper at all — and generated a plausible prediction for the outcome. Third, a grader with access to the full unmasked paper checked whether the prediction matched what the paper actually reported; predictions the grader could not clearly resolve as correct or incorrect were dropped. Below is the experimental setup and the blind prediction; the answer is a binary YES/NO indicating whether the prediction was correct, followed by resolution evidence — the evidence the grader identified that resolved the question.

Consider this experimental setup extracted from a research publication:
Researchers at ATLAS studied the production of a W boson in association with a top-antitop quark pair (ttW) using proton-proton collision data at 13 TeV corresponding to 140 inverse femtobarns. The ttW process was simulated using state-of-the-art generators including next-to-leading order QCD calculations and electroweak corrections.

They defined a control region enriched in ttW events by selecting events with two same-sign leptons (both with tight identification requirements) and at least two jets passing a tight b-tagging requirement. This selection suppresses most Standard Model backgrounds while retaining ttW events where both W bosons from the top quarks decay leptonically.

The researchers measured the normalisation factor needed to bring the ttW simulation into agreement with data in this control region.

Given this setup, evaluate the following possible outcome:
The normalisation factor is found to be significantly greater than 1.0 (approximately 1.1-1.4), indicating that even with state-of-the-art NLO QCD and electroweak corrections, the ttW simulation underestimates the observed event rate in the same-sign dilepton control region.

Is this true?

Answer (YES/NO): YES